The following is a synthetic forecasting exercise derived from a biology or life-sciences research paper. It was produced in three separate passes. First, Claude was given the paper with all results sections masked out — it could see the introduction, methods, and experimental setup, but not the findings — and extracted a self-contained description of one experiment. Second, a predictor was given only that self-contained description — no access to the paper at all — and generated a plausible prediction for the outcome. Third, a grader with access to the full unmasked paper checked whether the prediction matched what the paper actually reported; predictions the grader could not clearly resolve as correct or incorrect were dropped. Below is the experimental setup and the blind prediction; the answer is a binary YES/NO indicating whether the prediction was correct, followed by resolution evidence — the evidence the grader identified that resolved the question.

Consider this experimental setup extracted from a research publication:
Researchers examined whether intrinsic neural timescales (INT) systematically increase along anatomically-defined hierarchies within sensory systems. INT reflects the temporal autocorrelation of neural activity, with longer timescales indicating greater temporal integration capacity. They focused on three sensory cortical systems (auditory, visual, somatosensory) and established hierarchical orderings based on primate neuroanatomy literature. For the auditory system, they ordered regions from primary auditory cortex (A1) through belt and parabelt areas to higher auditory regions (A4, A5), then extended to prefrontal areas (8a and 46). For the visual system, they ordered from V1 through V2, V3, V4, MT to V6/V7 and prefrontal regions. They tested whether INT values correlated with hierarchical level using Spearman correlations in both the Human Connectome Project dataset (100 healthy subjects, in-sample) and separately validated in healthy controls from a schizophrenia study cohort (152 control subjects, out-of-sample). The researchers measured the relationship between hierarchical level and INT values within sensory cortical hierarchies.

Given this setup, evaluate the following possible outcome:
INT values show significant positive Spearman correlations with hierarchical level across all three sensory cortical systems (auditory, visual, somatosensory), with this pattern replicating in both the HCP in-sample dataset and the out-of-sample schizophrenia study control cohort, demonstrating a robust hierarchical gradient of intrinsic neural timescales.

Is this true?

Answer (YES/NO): NO